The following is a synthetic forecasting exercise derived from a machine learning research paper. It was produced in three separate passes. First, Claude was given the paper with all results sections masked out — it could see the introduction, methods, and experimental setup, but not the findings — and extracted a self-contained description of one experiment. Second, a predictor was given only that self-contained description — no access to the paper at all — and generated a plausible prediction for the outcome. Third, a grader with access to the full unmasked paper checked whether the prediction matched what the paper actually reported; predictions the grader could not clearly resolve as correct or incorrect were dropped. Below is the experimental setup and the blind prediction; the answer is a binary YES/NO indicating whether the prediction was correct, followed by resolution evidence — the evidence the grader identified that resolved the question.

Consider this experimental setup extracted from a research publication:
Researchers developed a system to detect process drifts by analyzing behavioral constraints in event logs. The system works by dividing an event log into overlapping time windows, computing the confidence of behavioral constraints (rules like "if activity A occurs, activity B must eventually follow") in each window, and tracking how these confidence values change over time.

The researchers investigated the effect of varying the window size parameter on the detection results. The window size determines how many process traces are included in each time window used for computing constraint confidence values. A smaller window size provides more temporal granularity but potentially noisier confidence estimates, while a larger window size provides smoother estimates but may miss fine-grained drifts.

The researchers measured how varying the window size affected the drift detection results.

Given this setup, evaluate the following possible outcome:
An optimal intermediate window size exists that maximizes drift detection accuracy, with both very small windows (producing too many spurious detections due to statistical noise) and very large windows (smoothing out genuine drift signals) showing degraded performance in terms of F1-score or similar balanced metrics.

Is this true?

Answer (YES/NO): NO